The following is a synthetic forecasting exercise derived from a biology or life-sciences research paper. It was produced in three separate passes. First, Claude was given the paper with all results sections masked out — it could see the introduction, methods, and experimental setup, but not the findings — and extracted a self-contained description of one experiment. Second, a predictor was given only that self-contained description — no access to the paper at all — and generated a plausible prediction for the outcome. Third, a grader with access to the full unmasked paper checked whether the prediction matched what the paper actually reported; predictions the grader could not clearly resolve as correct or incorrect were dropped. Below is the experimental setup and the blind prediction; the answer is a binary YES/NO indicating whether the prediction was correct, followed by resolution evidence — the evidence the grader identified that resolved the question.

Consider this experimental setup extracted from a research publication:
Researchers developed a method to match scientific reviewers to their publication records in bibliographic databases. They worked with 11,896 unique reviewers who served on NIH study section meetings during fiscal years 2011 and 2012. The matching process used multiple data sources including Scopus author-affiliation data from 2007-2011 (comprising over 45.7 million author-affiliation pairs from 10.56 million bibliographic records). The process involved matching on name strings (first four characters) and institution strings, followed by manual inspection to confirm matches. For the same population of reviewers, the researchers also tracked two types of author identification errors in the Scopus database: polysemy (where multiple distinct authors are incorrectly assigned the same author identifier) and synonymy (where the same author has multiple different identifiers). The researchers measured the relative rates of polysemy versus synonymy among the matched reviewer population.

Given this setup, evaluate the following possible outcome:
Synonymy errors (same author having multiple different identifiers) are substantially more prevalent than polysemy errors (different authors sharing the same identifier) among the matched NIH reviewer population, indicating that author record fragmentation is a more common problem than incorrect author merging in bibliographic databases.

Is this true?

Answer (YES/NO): YES